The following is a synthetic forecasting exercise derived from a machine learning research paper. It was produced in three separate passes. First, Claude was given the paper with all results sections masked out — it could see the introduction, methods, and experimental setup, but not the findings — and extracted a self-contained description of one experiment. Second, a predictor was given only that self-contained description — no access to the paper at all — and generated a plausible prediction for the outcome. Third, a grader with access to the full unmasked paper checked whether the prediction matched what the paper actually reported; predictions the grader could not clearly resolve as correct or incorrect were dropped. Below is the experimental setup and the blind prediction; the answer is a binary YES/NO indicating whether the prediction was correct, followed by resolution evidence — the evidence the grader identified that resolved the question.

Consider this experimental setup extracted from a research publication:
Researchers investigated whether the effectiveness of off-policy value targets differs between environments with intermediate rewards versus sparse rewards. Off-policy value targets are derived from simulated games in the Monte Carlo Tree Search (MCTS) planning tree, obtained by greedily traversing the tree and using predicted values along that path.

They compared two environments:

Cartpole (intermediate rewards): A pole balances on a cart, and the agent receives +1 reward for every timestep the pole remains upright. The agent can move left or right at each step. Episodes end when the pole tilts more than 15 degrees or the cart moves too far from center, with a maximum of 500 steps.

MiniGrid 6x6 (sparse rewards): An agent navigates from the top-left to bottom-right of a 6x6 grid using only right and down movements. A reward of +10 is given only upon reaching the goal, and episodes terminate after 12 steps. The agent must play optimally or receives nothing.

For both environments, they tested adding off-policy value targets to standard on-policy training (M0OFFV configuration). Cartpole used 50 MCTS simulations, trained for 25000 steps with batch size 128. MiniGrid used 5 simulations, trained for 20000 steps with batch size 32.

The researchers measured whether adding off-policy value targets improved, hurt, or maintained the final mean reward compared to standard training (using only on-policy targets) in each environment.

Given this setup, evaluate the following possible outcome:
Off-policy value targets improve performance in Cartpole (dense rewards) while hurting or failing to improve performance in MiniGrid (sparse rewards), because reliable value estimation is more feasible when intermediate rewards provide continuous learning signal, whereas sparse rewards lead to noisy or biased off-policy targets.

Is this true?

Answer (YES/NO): NO